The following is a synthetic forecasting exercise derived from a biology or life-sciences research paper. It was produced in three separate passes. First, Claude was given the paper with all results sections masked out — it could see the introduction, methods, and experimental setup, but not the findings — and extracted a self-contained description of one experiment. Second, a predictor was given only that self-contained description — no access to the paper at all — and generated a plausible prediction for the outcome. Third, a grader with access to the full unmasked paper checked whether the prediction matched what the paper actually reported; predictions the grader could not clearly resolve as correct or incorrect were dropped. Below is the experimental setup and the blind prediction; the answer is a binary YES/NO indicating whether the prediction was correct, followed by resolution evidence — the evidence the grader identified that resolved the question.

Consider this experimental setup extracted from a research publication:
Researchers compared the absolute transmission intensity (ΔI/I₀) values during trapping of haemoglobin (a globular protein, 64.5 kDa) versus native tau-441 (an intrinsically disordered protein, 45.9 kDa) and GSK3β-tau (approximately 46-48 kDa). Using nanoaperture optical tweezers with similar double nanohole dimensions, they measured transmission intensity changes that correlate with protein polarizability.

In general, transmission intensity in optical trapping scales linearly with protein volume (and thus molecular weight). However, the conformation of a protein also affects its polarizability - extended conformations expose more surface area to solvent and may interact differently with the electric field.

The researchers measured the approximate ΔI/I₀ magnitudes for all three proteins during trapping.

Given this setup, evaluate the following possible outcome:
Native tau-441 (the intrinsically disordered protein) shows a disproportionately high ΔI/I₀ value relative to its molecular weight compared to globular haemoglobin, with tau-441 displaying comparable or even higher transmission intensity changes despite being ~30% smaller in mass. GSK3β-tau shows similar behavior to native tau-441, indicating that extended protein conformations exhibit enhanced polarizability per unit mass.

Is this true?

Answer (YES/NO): YES